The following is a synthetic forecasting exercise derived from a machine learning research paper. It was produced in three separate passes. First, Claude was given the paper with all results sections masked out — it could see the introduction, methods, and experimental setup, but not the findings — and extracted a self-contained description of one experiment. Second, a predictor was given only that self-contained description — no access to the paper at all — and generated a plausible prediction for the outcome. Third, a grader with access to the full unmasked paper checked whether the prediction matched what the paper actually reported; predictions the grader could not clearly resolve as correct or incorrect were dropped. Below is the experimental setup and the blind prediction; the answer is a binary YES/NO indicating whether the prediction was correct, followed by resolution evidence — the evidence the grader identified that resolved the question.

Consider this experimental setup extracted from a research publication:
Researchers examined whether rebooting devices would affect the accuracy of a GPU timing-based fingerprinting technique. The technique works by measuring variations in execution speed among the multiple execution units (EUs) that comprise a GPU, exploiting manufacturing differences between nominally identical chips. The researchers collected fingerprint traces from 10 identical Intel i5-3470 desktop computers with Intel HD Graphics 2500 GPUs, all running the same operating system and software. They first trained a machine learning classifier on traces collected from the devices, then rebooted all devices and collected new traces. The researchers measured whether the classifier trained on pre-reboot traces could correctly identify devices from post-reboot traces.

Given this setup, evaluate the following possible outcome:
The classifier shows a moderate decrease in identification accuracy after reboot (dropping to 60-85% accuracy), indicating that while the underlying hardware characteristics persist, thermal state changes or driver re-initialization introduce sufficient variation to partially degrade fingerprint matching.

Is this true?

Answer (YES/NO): NO